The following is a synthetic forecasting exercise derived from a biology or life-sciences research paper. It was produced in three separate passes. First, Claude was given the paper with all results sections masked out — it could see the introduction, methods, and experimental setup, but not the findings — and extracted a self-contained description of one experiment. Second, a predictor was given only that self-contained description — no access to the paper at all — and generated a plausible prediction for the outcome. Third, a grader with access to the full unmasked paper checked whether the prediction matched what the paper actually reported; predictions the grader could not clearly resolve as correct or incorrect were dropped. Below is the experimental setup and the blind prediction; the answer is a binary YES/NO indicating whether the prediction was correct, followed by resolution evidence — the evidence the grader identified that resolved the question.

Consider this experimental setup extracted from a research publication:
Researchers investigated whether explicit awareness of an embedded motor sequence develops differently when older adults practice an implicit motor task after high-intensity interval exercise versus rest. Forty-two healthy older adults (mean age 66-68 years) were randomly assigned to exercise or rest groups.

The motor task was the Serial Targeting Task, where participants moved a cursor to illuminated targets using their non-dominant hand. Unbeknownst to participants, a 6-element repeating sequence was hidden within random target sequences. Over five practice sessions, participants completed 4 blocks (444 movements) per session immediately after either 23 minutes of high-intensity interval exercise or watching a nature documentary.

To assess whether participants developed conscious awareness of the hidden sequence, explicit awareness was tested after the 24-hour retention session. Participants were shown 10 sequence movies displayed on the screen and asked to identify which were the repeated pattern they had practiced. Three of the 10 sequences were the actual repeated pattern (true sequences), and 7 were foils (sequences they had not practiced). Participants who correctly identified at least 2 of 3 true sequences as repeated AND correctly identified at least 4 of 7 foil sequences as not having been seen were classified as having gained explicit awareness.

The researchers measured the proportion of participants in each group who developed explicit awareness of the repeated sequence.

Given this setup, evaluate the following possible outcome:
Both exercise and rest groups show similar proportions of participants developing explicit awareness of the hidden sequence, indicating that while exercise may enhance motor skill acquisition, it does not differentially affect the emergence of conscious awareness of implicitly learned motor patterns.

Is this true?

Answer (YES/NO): YES